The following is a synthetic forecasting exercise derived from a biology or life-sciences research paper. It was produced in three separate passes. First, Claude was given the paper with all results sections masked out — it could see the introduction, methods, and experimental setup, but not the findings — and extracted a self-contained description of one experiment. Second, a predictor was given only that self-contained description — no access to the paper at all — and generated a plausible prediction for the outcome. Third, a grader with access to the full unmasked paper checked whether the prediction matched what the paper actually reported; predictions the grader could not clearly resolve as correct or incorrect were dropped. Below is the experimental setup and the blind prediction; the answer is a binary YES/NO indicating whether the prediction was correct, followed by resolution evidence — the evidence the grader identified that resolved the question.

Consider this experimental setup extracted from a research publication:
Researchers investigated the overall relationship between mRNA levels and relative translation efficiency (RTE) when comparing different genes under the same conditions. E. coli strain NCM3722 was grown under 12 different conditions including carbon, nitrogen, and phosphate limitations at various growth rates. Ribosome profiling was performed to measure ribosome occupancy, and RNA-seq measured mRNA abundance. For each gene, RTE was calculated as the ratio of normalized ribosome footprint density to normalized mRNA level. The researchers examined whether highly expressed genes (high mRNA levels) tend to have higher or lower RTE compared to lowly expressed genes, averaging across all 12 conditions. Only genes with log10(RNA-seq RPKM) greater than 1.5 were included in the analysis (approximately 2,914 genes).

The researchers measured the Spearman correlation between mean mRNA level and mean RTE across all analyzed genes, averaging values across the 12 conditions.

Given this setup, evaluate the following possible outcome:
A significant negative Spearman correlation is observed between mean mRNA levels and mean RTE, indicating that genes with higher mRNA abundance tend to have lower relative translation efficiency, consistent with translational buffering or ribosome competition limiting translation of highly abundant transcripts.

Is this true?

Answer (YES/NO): NO